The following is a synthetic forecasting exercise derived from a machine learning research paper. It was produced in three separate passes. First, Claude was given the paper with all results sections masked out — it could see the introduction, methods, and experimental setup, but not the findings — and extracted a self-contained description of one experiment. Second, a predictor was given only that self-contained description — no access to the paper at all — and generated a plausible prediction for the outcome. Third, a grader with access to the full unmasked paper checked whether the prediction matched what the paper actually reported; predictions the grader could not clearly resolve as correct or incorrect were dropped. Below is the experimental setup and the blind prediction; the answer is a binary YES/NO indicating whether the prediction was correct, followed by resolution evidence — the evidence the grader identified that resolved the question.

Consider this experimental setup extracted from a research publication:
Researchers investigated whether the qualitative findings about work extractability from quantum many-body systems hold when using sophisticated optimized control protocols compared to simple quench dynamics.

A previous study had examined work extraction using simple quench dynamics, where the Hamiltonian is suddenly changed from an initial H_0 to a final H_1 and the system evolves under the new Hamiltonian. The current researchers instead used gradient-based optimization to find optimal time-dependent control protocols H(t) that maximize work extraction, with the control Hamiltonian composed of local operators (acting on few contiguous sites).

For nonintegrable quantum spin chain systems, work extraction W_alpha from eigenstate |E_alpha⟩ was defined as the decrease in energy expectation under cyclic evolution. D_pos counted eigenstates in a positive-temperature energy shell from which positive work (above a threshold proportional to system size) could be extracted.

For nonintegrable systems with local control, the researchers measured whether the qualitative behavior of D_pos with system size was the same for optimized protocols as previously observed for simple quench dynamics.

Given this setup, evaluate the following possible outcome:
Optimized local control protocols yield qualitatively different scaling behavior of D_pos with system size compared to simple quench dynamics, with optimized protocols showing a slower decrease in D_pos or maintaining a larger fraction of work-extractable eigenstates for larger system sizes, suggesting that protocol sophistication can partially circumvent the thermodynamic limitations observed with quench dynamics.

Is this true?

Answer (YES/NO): NO